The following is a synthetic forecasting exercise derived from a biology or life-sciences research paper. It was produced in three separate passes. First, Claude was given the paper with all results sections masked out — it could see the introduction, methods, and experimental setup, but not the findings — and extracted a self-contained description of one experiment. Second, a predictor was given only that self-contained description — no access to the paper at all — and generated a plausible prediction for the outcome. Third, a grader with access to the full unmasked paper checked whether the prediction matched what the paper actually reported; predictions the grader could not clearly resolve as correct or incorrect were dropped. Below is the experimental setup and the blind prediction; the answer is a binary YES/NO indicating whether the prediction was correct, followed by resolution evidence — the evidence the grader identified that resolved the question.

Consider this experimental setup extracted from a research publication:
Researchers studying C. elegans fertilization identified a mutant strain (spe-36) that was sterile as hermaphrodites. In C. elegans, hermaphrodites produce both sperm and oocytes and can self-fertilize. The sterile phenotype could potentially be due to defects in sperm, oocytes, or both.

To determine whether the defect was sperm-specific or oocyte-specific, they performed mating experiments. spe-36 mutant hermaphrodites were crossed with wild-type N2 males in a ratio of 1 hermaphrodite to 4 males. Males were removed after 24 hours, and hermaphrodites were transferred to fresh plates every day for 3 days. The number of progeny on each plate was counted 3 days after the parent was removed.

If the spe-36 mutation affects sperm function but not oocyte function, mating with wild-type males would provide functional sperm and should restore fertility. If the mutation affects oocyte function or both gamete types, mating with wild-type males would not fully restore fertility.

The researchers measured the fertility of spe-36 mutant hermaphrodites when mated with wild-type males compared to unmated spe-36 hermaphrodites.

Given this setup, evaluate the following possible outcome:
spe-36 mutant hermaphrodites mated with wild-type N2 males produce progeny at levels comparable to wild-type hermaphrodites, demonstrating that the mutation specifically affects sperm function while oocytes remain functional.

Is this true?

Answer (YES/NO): YES